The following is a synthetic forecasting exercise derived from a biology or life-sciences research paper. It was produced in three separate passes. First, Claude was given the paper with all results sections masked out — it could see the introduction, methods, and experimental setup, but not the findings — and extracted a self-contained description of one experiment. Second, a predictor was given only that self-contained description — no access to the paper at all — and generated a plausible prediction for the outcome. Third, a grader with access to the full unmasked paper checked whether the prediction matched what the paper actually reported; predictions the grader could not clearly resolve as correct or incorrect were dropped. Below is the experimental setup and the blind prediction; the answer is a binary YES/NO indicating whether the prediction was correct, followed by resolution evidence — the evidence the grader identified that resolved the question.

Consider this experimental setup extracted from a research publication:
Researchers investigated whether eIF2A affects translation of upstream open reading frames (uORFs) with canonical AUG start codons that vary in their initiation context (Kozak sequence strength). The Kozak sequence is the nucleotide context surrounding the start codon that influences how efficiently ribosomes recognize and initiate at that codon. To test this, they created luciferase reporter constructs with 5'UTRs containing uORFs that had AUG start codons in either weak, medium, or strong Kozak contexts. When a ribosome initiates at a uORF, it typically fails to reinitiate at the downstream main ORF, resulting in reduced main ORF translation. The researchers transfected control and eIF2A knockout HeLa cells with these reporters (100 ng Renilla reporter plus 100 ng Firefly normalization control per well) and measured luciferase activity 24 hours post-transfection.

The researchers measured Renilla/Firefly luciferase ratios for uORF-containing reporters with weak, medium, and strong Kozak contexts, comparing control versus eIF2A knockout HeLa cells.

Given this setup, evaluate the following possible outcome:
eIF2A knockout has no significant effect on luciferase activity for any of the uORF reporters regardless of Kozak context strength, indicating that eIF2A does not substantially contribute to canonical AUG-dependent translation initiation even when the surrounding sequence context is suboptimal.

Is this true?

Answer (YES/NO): YES